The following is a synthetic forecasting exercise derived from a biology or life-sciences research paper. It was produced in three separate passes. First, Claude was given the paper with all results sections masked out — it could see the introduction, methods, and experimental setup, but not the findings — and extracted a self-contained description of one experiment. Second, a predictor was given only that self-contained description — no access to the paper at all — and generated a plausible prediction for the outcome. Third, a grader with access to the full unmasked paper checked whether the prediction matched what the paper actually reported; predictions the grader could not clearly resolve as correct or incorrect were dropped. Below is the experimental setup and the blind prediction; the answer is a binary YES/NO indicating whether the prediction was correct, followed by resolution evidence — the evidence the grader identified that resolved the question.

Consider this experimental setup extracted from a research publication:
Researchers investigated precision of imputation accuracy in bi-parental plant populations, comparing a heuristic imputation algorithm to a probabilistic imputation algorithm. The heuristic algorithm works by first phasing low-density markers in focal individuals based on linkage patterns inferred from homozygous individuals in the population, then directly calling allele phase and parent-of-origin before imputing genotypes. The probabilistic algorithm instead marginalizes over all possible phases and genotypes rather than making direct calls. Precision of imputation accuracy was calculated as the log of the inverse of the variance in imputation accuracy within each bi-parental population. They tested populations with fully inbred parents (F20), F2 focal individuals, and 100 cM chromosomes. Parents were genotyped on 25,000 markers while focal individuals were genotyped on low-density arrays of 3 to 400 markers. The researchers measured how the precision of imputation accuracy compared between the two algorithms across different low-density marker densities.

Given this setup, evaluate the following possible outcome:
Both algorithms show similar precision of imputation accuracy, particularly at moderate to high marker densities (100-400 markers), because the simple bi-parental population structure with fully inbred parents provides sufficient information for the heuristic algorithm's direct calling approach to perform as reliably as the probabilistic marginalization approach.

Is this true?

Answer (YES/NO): NO